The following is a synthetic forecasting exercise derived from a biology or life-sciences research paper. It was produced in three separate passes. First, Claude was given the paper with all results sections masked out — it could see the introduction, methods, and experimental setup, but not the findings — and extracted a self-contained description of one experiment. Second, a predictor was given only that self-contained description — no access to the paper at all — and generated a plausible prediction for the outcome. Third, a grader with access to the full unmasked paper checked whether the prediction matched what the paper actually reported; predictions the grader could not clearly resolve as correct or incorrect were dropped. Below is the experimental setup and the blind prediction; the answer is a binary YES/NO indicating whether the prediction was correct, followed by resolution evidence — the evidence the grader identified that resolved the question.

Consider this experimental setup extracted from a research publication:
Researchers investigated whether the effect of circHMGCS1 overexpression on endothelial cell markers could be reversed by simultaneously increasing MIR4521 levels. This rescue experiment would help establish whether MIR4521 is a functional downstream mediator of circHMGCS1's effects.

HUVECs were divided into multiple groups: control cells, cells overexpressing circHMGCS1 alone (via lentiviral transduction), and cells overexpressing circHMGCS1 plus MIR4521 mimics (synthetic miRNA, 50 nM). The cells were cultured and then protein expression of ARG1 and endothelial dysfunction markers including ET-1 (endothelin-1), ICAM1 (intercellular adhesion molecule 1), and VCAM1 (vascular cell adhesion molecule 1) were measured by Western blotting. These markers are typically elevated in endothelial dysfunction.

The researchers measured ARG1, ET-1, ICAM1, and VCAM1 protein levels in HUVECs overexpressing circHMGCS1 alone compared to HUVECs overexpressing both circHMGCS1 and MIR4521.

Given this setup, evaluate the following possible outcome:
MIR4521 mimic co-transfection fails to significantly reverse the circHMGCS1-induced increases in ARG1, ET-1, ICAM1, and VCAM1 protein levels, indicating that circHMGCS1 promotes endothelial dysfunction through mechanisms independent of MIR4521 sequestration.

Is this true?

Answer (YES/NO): NO